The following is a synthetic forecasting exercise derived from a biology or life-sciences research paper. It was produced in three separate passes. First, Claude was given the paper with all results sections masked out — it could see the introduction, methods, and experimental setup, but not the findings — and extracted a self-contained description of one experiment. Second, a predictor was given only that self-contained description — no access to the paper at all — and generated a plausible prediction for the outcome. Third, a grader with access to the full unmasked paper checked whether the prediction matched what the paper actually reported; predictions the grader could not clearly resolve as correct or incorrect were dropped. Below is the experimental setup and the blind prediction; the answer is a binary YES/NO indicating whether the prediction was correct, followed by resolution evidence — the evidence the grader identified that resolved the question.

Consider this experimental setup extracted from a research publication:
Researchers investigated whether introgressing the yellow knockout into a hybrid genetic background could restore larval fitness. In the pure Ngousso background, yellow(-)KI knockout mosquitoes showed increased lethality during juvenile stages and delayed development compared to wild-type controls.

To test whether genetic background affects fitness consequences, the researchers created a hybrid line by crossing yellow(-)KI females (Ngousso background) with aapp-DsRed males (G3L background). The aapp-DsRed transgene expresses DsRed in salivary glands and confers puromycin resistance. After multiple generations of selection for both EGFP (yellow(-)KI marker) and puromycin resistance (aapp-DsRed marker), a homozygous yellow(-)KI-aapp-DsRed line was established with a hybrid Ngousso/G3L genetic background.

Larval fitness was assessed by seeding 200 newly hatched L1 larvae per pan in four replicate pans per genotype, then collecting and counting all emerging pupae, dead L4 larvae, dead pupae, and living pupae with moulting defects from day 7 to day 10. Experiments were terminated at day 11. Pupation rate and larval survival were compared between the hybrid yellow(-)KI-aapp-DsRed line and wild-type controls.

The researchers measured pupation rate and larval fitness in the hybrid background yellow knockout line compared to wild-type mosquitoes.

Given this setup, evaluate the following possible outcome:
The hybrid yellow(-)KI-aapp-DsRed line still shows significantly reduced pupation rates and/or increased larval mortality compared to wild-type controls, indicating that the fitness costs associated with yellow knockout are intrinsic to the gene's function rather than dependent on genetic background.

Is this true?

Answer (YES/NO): NO